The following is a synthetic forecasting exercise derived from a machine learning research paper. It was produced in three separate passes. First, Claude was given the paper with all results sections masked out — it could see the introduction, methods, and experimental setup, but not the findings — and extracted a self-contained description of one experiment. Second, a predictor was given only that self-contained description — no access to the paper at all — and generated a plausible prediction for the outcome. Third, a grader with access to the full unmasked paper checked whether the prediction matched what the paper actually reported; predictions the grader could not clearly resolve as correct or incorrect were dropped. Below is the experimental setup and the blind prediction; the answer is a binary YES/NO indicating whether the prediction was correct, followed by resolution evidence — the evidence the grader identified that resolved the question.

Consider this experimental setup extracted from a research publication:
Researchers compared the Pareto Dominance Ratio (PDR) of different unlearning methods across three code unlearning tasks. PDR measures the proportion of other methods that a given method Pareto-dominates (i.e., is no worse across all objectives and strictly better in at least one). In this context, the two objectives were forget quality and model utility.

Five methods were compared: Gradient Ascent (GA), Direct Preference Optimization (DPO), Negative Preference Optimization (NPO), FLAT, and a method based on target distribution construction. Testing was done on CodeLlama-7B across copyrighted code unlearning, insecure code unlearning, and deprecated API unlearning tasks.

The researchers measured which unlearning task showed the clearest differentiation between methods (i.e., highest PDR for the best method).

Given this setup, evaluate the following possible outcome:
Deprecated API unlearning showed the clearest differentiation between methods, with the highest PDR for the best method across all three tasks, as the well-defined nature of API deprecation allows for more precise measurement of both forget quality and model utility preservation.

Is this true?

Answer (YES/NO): NO